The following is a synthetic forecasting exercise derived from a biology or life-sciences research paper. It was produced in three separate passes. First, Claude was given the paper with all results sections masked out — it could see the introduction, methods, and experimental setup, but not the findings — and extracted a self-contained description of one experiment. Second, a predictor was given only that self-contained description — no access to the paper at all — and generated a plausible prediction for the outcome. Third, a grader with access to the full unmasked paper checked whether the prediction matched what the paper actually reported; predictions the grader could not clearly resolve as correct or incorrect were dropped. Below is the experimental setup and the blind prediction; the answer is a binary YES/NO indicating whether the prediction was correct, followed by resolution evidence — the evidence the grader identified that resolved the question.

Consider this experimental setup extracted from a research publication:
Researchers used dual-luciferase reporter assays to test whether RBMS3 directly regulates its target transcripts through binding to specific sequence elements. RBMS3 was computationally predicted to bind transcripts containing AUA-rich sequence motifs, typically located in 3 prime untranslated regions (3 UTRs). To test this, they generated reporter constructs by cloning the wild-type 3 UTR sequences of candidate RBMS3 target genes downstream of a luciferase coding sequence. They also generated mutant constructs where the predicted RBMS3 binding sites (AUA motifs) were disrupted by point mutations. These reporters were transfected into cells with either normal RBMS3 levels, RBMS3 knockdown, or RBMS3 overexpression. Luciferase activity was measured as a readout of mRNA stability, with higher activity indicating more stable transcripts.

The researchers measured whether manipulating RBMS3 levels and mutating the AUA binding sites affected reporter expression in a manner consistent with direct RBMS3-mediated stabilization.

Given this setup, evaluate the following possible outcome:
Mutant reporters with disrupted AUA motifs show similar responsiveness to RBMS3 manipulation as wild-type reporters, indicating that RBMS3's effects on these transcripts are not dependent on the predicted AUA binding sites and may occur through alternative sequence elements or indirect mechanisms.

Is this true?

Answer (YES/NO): NO